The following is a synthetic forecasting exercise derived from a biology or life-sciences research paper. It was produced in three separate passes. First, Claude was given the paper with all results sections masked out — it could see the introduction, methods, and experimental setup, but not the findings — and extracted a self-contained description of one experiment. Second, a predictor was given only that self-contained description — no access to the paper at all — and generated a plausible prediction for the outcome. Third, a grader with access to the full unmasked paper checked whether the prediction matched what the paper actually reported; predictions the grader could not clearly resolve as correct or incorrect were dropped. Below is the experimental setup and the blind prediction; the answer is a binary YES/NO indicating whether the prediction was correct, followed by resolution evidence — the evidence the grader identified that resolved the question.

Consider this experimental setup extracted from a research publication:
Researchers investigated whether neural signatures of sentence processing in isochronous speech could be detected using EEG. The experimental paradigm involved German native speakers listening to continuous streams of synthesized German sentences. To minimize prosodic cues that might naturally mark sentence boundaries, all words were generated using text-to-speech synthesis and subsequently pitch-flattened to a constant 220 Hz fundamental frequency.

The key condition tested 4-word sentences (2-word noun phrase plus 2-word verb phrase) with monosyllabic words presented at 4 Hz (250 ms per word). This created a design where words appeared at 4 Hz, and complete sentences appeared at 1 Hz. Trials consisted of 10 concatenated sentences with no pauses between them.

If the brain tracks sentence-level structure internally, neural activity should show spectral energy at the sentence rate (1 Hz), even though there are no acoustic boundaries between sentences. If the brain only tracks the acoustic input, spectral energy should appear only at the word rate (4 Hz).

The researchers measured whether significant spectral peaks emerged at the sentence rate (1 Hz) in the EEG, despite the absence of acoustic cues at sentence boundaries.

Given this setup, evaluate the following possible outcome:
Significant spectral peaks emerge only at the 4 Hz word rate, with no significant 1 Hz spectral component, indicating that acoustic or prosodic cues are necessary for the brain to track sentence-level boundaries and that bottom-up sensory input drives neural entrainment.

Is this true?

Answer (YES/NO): NO